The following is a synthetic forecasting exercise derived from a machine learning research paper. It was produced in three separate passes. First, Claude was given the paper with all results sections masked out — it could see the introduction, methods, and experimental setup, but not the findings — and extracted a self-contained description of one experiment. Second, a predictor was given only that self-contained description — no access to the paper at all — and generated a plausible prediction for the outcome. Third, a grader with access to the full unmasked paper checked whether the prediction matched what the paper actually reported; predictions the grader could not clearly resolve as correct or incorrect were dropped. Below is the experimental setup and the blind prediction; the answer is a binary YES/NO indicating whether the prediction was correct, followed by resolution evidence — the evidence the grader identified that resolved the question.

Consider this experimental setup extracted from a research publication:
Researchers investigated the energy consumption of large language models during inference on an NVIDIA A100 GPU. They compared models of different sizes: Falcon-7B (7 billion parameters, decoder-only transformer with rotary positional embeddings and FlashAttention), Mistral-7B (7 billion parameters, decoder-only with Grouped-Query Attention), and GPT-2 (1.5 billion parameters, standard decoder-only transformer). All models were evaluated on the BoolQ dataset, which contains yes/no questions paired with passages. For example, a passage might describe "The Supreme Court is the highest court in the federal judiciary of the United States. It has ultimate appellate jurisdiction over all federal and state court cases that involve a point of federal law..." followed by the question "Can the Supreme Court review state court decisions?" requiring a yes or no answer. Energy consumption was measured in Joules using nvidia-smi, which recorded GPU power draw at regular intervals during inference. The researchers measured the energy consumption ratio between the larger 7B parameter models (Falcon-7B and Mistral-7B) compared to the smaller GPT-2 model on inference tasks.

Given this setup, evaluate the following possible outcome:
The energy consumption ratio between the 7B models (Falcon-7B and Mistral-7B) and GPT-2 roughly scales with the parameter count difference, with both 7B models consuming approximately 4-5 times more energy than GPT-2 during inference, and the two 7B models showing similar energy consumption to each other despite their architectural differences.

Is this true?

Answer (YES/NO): NO